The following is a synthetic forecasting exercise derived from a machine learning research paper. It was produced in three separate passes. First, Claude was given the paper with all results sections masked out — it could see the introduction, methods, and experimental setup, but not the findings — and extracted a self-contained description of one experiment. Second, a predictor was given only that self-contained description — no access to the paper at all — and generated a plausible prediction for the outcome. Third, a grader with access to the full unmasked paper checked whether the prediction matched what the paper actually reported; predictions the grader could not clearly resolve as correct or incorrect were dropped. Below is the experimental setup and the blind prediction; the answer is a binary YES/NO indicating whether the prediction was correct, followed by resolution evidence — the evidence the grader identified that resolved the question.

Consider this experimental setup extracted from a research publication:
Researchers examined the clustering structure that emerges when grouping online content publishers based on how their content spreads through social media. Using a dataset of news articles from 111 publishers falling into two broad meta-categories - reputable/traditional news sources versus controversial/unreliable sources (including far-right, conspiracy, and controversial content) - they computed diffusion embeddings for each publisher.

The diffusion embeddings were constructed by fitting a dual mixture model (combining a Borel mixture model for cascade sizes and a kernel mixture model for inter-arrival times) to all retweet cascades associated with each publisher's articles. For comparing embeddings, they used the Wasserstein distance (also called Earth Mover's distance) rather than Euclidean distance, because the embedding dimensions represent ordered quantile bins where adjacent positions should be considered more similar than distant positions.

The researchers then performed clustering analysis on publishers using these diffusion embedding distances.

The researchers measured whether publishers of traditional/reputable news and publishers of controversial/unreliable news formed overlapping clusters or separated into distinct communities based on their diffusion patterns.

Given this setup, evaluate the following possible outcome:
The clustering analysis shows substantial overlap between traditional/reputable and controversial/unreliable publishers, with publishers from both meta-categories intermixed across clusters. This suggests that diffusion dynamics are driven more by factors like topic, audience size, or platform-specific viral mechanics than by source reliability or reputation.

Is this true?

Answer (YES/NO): NO